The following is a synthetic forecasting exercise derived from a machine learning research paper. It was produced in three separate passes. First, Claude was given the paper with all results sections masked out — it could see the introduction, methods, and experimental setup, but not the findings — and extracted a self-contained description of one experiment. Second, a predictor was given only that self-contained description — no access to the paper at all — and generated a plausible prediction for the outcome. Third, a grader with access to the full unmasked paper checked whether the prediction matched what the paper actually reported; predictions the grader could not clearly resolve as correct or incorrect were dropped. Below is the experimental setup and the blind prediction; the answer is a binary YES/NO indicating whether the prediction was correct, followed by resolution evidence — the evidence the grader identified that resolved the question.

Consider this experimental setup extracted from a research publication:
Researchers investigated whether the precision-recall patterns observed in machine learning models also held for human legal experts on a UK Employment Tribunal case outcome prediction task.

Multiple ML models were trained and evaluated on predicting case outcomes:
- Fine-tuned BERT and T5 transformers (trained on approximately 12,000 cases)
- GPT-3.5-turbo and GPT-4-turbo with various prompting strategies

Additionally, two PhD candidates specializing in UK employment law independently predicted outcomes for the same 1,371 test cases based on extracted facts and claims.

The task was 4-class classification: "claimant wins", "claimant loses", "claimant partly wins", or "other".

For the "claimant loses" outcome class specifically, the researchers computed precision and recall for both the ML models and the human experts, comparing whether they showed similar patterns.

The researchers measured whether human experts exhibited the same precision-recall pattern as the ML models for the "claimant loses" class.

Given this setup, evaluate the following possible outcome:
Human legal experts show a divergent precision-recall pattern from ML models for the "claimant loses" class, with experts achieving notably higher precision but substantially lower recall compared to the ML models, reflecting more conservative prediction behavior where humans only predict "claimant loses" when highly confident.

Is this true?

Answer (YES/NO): NO